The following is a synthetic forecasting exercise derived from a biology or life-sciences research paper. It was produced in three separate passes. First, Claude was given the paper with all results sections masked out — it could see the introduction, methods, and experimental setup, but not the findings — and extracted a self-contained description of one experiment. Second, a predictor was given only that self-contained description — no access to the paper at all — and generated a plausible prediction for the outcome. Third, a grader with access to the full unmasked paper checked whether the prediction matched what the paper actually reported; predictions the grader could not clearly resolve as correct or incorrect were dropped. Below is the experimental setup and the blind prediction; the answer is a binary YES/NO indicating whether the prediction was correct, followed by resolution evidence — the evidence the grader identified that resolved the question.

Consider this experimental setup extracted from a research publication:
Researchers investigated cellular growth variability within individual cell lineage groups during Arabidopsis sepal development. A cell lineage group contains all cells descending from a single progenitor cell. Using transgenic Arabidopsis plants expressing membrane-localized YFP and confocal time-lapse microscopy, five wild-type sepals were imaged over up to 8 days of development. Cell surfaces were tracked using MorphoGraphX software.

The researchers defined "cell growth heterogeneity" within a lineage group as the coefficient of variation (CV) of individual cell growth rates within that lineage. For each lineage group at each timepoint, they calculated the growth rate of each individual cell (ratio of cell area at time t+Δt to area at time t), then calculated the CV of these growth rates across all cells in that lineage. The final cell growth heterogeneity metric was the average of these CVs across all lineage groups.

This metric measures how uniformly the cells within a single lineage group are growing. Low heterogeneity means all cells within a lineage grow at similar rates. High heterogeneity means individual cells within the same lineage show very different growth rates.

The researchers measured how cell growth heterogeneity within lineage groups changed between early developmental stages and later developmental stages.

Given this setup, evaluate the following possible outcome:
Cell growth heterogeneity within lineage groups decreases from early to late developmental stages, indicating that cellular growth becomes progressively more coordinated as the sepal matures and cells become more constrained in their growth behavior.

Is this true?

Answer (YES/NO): NO